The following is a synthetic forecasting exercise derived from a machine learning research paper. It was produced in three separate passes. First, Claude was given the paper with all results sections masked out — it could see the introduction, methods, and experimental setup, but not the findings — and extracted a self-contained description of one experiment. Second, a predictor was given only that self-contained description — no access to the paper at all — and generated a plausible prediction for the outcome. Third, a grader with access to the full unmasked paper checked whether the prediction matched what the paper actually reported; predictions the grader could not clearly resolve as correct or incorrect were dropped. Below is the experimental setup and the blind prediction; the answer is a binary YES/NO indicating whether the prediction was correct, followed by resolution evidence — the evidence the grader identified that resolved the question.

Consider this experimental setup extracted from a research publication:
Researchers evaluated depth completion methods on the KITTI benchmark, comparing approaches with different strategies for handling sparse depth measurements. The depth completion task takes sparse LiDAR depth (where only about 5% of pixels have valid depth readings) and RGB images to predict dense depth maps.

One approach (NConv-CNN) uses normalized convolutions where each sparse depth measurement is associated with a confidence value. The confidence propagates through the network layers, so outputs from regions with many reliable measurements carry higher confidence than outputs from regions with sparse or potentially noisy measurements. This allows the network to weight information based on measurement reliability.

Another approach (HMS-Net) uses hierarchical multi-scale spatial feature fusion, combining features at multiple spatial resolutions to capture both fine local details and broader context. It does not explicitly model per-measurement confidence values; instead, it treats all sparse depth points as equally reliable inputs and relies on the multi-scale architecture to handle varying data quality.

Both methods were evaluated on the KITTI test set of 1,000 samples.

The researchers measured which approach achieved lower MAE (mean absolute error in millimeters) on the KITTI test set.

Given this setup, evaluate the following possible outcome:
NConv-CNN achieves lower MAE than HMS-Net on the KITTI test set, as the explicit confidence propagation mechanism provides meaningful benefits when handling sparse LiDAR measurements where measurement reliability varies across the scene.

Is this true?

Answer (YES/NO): YES